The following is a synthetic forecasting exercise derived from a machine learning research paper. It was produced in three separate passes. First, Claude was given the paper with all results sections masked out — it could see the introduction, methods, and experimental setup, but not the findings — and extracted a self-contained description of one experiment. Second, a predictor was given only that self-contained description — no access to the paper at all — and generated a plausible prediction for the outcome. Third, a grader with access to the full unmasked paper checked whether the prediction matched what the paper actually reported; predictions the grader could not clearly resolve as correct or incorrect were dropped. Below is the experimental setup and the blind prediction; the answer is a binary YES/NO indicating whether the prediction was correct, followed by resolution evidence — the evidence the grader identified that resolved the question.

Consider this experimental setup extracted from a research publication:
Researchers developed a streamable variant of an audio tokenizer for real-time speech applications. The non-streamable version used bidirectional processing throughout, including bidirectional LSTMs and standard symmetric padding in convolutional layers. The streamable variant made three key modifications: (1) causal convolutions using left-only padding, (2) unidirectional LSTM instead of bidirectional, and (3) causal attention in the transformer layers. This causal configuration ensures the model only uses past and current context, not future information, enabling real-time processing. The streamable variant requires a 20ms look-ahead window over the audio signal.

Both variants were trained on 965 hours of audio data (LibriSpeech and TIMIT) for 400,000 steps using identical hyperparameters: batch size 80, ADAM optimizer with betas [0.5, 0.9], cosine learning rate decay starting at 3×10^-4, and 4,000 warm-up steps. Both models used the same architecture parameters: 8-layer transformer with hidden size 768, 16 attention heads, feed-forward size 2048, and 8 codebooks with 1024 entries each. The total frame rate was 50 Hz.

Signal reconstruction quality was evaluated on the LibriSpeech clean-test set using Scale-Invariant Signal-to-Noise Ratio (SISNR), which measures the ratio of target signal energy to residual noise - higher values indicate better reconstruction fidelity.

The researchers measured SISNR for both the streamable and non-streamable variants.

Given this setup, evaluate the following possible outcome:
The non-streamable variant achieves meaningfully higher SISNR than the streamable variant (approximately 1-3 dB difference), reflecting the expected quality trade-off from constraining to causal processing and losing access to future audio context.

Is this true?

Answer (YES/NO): NO